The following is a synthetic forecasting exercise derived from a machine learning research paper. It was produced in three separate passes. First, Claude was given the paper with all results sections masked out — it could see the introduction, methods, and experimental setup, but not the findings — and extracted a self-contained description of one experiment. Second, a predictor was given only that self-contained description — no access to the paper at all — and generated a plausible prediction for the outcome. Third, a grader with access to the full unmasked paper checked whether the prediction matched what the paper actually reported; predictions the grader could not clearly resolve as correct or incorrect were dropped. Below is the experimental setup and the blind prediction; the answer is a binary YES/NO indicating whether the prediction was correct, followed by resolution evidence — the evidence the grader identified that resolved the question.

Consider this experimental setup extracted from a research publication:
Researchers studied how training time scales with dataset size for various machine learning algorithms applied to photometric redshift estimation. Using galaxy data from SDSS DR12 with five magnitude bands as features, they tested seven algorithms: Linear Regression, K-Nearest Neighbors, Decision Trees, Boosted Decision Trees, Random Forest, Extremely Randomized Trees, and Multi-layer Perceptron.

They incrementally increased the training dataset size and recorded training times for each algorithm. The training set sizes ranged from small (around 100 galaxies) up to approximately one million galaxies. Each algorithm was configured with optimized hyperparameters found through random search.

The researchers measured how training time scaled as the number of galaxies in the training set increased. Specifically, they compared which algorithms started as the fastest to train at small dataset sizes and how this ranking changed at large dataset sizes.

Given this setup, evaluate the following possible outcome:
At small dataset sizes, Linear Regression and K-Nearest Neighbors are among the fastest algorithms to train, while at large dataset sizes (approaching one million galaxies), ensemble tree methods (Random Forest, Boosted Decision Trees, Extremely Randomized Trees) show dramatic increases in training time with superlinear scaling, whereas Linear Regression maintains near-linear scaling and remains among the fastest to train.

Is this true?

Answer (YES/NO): NO